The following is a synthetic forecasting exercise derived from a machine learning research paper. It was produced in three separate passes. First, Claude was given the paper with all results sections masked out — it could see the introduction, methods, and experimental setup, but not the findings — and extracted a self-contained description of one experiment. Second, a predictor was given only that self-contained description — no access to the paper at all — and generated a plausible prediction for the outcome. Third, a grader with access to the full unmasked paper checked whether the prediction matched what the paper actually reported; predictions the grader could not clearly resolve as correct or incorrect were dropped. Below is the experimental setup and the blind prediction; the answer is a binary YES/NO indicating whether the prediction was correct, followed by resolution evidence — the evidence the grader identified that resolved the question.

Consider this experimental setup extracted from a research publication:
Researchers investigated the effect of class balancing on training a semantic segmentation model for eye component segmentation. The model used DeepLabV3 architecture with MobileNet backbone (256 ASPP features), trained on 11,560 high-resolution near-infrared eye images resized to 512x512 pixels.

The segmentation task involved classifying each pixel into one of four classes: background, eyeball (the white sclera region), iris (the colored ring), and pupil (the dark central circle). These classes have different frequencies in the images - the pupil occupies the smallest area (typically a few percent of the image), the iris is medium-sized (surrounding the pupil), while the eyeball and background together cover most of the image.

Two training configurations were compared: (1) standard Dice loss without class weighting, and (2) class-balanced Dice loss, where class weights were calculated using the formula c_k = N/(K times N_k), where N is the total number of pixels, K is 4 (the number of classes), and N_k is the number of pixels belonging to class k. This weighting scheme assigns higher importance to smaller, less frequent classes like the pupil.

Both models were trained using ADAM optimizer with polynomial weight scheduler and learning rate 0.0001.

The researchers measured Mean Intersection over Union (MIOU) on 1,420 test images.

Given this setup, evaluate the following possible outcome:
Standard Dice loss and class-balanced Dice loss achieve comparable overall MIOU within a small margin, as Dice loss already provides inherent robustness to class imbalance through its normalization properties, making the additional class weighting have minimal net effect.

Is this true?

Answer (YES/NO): YES